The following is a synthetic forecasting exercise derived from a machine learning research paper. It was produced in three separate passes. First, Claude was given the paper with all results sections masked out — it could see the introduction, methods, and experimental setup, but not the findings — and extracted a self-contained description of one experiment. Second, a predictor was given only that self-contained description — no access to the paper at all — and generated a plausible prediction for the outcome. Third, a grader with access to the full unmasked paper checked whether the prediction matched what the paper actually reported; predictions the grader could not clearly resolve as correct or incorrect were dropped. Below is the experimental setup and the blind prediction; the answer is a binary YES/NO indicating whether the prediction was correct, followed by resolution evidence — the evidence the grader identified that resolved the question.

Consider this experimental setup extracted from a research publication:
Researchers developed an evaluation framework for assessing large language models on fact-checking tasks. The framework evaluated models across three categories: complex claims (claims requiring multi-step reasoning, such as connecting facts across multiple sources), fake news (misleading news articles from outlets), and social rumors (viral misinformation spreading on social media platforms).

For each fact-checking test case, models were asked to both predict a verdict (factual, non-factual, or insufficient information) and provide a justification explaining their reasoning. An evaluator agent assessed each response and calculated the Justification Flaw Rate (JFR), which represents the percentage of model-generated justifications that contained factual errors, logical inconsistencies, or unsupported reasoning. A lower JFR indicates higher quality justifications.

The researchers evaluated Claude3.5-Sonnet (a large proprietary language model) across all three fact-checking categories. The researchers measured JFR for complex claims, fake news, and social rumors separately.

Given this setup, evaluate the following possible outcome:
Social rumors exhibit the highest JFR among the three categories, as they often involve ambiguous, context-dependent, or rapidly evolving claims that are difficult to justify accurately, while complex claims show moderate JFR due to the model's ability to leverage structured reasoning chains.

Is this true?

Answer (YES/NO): NO